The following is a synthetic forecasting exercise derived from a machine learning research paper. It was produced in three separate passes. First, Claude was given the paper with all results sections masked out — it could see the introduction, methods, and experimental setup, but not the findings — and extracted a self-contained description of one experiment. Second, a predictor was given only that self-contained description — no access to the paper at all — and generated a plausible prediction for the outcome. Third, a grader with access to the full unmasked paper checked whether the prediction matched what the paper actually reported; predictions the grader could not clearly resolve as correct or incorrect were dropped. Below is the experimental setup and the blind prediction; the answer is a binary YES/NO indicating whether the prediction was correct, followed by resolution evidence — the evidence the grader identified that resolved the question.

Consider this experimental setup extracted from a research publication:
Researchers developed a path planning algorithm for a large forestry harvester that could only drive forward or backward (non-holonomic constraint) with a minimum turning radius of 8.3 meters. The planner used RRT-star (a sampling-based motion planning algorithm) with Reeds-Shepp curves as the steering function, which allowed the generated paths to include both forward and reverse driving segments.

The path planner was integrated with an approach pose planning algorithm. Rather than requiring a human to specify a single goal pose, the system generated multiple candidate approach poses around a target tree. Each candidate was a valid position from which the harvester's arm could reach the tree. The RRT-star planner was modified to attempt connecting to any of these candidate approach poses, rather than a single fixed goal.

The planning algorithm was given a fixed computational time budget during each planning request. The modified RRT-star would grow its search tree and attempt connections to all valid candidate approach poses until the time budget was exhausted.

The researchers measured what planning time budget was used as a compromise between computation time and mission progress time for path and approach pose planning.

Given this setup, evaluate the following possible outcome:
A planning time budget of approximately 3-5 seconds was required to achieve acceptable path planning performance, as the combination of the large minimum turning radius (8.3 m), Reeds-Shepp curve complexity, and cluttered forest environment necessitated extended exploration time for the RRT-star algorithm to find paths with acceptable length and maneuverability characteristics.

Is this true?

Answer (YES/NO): YES